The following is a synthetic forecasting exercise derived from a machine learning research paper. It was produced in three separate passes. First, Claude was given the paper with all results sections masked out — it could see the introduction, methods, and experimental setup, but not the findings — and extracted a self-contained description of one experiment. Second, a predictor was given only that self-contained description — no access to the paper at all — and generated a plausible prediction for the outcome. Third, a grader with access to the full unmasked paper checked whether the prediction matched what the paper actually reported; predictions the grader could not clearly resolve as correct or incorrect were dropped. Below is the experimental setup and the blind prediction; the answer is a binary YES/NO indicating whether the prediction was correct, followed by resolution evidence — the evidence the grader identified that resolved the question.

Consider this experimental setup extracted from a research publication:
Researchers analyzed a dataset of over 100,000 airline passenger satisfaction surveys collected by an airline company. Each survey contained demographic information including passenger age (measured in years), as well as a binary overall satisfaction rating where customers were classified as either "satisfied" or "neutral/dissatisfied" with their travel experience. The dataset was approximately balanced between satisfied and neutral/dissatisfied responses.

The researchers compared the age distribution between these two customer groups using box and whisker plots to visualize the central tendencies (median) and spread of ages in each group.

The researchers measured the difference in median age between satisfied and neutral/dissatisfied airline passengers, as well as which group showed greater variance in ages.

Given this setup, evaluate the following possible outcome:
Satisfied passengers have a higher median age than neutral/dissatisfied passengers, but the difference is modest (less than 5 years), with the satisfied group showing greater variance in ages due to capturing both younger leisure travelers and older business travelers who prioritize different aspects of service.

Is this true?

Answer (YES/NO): NO